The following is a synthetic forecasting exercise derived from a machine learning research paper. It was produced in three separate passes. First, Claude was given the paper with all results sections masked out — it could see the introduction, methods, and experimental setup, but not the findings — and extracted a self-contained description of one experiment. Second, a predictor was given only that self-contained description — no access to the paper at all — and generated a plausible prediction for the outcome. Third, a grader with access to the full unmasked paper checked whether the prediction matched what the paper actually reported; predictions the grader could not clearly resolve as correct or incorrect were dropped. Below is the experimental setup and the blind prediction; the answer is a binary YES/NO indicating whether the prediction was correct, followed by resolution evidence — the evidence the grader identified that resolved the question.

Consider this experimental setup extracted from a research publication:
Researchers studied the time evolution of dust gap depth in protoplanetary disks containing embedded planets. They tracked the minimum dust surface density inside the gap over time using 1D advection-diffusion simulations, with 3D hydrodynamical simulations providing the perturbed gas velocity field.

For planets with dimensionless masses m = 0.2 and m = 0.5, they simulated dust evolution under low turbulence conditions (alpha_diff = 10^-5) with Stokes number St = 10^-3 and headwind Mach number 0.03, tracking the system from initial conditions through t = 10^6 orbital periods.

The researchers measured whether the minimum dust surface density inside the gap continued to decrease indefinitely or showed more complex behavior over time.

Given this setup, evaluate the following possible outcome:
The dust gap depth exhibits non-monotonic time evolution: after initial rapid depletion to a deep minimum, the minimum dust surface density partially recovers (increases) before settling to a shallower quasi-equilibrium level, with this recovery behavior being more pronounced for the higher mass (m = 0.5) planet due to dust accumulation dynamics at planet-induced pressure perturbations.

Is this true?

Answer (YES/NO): NO